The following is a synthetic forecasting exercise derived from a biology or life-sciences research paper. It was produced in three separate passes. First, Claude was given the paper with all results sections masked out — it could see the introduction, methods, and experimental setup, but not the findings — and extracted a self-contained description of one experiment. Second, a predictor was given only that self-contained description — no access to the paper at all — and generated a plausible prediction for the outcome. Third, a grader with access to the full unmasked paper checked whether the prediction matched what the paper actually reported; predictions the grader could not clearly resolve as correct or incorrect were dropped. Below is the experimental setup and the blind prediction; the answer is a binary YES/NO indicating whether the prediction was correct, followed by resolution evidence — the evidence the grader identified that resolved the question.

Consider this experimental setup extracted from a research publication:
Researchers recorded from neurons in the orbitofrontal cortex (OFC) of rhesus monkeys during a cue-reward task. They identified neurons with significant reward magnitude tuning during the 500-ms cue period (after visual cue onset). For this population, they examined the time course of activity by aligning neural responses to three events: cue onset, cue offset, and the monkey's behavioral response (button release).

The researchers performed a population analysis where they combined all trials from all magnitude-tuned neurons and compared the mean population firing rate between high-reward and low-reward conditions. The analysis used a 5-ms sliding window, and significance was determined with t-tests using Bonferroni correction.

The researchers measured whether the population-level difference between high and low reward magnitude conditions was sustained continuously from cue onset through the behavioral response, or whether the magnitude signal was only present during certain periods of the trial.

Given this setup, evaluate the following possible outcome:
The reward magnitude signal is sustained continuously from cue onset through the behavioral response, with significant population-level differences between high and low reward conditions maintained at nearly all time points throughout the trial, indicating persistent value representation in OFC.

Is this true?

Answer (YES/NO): NO